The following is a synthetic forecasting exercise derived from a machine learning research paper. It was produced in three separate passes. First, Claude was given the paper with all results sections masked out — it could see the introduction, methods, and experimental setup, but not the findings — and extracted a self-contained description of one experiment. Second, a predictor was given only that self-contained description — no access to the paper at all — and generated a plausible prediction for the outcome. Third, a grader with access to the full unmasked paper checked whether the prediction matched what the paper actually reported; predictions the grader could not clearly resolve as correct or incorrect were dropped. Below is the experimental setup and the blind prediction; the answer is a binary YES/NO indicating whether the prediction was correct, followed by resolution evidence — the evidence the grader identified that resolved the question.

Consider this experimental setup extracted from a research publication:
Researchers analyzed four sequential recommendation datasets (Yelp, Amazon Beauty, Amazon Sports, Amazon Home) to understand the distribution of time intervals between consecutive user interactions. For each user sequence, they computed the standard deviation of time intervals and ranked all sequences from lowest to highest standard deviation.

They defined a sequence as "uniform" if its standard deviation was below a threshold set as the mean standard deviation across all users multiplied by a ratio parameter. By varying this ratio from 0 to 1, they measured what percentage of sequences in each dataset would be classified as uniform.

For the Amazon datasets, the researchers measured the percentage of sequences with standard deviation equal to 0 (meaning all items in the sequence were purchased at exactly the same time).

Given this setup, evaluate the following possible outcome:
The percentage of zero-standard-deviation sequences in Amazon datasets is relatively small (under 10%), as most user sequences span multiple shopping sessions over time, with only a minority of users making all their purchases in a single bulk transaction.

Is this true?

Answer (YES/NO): NO